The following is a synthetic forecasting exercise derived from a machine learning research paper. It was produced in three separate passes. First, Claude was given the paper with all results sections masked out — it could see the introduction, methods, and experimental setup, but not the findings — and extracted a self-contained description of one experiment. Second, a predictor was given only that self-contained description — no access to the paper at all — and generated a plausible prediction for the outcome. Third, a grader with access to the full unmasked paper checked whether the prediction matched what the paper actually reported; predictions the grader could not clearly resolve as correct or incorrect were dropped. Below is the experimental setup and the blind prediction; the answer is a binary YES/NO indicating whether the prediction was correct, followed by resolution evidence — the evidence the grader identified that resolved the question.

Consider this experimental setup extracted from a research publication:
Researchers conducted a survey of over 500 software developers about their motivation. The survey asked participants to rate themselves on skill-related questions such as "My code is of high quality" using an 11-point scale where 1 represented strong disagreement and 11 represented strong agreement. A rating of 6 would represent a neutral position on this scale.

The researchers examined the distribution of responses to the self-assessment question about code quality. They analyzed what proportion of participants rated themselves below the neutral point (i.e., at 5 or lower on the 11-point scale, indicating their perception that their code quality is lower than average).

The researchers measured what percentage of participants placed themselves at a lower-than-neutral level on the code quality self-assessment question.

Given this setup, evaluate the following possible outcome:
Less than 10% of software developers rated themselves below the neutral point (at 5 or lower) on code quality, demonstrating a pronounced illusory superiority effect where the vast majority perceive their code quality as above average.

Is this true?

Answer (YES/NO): YES